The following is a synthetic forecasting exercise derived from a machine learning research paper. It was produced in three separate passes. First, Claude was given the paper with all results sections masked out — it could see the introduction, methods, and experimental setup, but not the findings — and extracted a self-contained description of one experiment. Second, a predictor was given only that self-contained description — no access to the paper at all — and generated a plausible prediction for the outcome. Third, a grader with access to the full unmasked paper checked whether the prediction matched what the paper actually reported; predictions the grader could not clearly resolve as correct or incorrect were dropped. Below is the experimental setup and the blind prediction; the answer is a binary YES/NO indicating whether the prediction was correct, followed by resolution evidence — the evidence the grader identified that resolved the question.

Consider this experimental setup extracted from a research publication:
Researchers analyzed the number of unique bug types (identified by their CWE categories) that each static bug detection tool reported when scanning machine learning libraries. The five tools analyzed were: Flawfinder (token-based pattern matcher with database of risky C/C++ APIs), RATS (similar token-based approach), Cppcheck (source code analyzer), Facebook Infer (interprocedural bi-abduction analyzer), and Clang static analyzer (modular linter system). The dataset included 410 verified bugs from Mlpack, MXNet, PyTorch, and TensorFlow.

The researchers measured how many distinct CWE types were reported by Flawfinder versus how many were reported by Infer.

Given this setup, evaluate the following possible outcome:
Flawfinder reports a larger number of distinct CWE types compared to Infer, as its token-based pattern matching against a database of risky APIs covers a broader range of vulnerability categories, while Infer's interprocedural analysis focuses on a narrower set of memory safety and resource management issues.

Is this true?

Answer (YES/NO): YES